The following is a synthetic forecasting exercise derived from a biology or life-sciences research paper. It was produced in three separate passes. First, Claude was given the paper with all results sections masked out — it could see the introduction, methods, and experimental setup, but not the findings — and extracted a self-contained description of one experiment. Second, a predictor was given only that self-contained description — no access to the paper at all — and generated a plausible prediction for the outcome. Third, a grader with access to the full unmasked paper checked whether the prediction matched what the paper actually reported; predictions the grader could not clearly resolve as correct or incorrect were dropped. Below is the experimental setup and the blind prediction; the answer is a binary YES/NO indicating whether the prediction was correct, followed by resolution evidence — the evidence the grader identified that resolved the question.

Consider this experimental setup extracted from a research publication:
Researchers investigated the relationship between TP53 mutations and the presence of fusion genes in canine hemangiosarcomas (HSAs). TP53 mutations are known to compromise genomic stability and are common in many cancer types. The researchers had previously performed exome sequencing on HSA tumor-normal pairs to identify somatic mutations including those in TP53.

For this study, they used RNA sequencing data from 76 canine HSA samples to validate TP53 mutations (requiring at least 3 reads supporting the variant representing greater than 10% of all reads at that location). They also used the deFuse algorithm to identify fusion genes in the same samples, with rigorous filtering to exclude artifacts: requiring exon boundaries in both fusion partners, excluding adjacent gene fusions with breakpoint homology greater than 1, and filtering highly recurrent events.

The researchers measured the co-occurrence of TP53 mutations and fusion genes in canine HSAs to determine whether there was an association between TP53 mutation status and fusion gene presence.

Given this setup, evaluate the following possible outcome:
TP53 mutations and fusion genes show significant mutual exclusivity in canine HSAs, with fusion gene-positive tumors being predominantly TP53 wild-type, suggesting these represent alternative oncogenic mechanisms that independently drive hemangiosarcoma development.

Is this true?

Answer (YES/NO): NO